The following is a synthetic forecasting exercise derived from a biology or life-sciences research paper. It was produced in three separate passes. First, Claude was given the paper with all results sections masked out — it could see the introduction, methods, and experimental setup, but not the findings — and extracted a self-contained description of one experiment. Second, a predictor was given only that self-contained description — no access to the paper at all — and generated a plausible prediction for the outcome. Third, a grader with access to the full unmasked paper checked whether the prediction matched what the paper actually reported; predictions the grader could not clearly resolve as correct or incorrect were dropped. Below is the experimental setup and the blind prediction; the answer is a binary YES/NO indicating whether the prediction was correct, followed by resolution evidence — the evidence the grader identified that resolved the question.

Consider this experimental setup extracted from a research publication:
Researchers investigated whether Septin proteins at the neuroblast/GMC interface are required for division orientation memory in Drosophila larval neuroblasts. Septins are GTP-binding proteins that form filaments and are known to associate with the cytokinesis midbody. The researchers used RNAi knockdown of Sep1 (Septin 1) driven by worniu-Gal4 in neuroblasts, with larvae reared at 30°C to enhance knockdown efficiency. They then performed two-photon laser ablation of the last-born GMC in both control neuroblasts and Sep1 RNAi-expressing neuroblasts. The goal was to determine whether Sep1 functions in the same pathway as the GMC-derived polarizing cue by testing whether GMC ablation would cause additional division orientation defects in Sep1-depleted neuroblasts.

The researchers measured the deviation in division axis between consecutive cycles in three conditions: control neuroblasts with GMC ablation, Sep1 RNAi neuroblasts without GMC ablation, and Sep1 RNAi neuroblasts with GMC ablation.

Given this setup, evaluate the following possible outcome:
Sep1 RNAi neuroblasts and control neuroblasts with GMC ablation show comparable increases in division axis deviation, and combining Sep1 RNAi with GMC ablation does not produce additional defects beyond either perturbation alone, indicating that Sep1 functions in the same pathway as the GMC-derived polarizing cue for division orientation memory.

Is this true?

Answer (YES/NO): YES